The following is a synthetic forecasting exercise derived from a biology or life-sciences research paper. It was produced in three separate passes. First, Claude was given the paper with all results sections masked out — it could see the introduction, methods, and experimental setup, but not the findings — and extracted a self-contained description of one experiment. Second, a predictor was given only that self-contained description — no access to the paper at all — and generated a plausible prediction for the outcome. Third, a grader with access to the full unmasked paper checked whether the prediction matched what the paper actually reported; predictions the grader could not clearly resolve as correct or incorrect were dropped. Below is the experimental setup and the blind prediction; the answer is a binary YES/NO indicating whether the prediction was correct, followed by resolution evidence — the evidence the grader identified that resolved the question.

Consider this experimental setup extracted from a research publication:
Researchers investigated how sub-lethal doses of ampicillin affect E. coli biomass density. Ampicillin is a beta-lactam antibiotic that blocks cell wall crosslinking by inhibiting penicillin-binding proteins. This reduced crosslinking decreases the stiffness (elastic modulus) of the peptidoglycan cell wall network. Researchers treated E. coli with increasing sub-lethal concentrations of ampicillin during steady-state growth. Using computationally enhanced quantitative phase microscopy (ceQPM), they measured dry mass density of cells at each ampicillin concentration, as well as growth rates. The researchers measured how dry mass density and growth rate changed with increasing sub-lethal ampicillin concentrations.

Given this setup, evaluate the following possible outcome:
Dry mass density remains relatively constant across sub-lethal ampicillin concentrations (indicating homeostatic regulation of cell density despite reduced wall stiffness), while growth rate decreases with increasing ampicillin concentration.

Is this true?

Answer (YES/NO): NO